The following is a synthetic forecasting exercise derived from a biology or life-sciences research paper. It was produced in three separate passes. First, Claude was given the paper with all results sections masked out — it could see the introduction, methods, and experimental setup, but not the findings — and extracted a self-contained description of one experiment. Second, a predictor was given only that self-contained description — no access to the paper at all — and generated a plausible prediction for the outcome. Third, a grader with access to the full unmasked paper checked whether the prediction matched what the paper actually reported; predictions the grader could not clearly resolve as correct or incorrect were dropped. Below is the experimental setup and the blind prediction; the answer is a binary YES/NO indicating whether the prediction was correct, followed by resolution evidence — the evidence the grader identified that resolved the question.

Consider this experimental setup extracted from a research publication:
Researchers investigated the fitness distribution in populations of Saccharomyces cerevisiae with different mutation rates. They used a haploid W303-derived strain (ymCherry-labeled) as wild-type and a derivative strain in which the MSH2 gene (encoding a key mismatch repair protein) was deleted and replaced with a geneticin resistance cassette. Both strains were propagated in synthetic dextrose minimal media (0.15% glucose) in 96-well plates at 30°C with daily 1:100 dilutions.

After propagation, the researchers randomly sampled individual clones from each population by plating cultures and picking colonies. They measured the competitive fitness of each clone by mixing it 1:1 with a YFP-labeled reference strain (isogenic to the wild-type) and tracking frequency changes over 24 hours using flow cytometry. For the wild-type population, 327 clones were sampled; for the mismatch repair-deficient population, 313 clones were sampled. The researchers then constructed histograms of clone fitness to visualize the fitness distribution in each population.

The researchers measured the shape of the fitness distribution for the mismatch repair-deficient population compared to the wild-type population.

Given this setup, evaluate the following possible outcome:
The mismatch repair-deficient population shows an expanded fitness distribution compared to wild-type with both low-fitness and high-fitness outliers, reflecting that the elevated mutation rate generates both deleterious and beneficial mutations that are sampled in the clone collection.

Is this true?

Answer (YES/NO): NO